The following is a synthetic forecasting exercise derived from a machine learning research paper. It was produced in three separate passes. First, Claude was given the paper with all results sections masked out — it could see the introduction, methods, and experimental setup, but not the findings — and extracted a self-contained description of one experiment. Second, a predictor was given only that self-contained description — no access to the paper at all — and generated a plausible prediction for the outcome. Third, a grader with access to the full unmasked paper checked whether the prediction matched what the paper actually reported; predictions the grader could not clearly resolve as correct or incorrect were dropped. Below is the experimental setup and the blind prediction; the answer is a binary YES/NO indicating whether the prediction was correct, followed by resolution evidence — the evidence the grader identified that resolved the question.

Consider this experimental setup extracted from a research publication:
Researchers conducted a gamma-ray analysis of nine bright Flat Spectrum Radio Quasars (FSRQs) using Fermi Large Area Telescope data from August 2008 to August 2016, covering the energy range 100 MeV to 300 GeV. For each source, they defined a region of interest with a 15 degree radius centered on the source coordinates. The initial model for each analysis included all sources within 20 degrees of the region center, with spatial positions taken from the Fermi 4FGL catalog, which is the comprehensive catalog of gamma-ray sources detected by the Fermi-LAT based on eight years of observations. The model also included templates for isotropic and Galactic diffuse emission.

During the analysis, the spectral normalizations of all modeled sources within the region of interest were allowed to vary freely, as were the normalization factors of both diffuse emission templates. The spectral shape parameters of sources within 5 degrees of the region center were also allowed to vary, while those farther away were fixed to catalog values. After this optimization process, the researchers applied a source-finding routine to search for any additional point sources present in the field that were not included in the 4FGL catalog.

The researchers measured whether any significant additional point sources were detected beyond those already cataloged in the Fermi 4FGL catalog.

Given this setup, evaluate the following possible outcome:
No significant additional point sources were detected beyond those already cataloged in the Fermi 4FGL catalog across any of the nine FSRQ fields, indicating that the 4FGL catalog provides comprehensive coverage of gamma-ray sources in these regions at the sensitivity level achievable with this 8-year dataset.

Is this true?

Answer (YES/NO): YES